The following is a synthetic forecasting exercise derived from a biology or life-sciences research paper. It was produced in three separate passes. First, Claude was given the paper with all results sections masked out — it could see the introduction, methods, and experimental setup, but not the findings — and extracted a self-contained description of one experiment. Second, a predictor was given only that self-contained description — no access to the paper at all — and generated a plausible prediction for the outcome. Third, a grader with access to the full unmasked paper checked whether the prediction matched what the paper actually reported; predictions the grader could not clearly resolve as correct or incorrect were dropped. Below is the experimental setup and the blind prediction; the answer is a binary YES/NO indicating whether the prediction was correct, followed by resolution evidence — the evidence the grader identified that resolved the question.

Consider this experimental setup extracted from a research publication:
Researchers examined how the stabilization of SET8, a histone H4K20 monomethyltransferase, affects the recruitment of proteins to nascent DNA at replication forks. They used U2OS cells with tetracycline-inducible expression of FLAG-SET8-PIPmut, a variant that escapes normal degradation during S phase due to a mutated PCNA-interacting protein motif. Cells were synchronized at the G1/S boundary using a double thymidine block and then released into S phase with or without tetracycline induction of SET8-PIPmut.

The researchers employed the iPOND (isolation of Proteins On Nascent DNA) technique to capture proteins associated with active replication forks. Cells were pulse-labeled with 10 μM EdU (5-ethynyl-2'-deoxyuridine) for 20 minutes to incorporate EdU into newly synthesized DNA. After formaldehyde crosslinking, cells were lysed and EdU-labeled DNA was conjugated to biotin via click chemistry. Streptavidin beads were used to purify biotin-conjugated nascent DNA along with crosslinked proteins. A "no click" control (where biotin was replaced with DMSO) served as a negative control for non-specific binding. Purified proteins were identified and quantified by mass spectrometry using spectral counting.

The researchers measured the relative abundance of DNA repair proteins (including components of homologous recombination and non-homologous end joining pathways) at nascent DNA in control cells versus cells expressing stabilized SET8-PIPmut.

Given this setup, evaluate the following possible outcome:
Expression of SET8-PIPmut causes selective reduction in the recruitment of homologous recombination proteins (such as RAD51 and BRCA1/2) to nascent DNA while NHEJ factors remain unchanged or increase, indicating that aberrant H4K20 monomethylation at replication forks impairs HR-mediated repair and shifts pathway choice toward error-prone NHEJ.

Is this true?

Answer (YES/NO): YES